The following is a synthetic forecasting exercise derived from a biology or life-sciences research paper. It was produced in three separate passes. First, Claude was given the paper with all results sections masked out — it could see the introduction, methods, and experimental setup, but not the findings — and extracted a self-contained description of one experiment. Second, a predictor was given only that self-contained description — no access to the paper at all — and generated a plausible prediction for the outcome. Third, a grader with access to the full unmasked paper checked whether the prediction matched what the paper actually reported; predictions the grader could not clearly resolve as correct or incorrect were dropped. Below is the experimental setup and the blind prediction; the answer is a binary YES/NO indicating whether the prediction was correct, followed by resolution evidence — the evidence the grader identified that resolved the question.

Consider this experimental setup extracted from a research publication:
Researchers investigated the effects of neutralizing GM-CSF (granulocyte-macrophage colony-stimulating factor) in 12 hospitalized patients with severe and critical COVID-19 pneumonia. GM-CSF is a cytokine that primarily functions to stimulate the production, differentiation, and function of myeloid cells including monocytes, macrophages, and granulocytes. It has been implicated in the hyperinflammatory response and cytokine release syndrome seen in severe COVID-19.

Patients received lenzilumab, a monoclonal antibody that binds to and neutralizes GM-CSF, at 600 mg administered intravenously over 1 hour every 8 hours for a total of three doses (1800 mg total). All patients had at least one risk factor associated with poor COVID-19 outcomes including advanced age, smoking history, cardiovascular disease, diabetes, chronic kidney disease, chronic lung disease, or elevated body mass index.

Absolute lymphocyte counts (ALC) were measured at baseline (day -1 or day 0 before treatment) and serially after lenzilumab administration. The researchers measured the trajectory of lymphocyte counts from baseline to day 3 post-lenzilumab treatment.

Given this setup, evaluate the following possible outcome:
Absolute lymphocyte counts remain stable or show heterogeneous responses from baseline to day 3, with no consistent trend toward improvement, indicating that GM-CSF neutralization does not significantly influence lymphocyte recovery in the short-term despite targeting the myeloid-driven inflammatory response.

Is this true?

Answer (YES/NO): NO